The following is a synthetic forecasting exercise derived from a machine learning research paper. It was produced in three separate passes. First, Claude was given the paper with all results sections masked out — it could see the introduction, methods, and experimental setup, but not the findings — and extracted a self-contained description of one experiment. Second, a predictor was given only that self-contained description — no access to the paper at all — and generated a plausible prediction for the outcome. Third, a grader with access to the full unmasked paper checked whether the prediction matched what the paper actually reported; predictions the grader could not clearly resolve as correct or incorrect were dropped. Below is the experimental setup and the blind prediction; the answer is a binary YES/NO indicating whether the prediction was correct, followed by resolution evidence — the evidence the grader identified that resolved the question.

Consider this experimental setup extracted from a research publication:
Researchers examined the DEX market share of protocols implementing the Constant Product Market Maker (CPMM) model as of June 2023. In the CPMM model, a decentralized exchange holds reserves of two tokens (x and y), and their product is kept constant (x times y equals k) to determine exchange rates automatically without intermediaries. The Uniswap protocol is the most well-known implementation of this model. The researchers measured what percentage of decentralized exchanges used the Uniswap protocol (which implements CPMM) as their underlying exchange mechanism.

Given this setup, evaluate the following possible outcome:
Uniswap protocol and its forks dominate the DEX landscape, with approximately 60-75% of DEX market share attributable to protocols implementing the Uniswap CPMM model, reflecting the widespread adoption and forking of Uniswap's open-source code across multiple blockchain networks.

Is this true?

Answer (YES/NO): NO